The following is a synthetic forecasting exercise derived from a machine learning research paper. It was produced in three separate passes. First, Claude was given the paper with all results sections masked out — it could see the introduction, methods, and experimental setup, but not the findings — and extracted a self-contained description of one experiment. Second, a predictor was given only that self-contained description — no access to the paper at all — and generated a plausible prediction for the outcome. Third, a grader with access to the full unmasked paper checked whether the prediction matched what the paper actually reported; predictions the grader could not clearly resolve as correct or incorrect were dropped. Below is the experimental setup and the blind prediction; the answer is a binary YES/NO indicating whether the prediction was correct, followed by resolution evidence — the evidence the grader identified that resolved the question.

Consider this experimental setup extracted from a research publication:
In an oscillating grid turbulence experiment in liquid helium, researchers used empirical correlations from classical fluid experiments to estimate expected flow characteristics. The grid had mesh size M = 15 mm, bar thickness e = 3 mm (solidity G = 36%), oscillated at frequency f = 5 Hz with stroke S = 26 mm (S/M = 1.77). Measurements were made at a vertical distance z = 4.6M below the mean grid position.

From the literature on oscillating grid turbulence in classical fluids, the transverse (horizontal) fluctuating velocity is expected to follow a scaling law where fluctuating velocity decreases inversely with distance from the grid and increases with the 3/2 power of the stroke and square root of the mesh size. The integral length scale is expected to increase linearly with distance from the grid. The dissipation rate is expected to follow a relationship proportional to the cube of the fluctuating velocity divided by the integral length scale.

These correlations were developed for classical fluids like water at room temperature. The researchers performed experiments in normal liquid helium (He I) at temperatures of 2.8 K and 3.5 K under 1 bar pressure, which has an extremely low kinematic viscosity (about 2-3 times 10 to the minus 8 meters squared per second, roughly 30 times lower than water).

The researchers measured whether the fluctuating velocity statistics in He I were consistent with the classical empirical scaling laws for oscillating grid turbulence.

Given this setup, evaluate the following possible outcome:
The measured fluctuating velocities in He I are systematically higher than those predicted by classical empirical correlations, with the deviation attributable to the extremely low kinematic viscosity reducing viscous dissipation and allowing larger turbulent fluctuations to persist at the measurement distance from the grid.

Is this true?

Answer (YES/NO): NO